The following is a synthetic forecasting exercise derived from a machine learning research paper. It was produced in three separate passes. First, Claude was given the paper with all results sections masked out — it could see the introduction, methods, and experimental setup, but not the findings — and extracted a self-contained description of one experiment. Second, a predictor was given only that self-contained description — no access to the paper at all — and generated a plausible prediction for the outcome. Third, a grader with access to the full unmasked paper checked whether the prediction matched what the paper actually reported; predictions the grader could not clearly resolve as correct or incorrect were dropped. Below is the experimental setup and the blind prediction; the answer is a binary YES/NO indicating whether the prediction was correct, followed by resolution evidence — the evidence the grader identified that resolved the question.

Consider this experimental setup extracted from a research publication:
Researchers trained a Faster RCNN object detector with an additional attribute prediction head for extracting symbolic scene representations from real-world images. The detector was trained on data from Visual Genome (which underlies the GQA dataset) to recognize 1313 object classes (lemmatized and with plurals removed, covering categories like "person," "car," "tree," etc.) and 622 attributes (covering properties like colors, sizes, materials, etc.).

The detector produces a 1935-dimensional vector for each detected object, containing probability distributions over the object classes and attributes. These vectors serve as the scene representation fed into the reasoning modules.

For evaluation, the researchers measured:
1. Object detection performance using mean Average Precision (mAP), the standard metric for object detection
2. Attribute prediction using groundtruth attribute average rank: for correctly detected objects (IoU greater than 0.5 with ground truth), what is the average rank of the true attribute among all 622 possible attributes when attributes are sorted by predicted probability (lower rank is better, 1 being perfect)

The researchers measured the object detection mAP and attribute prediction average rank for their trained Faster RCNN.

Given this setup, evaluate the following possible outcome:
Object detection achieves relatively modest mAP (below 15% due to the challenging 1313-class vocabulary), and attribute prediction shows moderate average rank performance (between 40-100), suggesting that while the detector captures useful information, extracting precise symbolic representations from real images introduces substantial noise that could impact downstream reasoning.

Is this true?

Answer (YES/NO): NO